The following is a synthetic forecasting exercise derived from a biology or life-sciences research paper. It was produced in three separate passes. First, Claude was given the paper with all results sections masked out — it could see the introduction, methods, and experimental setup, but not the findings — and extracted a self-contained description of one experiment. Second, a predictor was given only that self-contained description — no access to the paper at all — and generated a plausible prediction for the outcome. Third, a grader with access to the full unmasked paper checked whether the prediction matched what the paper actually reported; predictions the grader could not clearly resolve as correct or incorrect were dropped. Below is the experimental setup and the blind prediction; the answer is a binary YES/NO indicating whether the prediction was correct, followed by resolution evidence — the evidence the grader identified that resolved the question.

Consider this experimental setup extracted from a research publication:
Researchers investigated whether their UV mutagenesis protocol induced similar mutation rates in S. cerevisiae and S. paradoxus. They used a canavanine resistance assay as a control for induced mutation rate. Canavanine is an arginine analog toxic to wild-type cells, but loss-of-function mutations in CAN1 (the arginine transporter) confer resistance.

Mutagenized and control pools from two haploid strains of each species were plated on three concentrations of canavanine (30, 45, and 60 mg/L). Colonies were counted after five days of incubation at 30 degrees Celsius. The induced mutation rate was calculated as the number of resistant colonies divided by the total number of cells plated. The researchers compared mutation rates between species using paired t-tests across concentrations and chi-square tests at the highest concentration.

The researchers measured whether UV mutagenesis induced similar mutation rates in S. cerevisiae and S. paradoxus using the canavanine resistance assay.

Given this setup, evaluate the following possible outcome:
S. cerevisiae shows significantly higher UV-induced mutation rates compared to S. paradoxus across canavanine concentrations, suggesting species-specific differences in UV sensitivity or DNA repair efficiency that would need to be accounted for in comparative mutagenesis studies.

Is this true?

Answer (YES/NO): NO